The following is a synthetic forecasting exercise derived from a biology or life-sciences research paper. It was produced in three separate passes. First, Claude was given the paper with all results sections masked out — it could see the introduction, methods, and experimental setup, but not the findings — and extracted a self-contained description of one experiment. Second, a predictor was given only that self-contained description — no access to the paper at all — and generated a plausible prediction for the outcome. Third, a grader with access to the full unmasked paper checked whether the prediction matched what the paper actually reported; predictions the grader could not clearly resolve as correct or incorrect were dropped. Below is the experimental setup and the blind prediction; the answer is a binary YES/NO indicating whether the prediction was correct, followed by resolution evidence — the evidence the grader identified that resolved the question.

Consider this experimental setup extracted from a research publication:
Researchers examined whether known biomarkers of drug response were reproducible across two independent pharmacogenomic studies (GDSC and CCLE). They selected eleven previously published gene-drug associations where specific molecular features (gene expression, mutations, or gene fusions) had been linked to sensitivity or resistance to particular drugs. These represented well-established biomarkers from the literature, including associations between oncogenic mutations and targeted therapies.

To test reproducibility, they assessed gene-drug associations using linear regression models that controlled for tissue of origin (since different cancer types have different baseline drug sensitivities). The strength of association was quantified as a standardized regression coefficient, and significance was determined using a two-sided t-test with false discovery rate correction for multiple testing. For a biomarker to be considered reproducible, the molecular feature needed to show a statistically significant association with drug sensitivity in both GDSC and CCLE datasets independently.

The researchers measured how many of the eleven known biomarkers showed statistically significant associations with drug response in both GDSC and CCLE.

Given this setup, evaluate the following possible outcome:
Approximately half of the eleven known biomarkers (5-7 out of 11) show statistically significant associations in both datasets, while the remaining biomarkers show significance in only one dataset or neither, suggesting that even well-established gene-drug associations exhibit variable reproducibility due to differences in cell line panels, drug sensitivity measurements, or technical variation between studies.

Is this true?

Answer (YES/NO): YES